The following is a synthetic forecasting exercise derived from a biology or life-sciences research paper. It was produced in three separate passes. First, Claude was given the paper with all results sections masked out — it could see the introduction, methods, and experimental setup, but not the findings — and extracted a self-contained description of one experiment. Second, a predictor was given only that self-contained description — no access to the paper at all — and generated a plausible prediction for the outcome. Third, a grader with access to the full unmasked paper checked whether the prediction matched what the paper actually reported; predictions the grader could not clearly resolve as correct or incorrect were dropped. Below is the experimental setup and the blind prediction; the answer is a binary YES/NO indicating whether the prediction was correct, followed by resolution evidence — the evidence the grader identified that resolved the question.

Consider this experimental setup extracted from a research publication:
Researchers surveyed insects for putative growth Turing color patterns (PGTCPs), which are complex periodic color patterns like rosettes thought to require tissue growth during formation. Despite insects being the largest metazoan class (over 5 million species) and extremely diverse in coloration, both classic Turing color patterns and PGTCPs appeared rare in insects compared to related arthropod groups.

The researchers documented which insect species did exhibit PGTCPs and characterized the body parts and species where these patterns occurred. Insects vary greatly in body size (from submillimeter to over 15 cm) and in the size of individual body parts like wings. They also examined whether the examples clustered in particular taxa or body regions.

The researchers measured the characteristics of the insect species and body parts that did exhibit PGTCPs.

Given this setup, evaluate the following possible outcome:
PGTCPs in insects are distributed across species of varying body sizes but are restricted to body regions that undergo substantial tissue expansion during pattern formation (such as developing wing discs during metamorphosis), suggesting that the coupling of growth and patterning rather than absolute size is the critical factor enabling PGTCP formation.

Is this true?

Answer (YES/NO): NO